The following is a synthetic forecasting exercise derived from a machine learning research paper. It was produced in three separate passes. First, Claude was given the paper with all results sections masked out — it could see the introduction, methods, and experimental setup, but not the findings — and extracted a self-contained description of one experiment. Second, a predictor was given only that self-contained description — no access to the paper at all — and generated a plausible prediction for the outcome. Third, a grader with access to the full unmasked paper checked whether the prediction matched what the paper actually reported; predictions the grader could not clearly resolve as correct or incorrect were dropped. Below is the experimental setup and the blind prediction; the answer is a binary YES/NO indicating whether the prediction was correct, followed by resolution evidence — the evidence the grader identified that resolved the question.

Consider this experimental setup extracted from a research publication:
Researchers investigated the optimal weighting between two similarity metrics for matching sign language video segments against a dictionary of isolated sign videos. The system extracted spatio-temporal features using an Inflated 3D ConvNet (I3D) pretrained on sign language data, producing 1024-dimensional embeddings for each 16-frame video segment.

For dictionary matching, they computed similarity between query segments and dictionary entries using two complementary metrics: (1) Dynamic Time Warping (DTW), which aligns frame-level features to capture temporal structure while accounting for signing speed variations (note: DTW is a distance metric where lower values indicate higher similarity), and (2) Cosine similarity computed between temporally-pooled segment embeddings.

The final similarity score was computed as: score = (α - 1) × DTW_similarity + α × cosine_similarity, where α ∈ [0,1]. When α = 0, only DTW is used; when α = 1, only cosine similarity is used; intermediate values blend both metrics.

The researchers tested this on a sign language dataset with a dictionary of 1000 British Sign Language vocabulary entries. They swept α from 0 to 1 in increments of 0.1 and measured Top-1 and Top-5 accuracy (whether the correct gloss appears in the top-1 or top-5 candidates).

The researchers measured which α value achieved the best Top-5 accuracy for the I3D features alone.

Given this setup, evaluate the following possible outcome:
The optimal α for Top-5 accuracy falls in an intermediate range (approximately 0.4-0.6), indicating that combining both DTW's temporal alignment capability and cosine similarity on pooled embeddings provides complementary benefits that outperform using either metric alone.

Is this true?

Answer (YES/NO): NO